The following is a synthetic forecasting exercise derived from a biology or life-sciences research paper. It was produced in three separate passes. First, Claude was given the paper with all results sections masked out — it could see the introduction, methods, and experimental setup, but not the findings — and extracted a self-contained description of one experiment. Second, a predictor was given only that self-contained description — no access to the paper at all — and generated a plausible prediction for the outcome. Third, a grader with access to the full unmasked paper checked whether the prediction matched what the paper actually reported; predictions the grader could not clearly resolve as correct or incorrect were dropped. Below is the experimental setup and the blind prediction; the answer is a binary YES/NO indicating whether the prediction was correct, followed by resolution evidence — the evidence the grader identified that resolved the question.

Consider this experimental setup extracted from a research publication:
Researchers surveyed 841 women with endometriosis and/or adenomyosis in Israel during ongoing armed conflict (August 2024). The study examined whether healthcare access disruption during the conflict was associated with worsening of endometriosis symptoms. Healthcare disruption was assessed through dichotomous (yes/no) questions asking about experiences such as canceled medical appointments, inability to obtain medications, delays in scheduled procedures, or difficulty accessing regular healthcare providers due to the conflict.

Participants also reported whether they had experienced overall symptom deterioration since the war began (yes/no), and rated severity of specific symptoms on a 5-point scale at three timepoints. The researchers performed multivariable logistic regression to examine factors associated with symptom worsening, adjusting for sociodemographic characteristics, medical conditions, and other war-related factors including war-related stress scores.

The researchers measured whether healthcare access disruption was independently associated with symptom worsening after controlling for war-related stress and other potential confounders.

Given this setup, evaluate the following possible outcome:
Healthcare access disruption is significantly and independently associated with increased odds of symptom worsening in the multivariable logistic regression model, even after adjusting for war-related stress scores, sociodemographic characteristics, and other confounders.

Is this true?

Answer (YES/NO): YES